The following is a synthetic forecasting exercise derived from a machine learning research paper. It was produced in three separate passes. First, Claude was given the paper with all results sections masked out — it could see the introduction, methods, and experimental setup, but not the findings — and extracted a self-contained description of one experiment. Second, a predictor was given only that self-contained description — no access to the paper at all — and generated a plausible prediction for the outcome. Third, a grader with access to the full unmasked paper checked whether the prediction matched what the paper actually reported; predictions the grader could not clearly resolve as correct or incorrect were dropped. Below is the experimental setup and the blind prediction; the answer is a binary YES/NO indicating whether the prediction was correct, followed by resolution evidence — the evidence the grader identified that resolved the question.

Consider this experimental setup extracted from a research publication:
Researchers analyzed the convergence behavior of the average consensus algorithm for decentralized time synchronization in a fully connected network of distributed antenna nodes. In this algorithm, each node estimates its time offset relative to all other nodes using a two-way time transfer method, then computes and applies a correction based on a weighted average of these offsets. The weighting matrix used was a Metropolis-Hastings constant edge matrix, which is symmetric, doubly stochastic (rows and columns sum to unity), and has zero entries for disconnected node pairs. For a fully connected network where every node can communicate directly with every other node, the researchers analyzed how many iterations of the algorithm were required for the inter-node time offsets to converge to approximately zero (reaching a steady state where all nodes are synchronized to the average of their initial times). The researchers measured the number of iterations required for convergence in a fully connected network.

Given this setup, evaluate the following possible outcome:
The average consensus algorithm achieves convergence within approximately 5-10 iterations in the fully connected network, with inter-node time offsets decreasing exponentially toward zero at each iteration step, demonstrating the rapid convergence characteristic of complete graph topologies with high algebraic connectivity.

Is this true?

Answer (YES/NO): NO